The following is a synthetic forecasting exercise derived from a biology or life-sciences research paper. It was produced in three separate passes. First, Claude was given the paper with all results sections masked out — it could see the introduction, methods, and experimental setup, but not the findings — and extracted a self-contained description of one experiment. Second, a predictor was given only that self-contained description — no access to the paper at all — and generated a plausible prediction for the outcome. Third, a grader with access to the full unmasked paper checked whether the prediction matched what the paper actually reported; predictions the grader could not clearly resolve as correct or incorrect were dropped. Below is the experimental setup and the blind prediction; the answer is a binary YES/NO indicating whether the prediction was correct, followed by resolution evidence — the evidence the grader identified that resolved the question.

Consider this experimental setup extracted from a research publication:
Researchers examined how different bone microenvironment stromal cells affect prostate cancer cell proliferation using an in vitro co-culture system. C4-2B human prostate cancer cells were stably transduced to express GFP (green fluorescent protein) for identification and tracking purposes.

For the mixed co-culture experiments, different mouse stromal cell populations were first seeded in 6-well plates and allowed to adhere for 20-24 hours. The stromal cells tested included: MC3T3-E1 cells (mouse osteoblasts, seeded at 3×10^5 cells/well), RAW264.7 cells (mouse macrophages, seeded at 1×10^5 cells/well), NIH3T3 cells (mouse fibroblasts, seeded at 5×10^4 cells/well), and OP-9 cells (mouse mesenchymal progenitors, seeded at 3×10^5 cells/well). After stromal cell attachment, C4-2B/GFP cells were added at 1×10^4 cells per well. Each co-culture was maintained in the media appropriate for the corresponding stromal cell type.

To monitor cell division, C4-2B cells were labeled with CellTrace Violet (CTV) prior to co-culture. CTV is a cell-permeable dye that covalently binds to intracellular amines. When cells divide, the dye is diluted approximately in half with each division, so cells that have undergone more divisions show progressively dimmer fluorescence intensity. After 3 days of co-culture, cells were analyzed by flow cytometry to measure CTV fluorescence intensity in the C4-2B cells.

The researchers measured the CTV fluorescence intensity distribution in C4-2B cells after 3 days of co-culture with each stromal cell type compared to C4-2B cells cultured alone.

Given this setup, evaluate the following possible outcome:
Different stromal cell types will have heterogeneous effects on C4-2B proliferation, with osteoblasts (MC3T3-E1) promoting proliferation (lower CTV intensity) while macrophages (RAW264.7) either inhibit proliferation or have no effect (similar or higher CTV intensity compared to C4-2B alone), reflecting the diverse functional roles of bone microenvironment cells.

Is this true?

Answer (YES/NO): NO